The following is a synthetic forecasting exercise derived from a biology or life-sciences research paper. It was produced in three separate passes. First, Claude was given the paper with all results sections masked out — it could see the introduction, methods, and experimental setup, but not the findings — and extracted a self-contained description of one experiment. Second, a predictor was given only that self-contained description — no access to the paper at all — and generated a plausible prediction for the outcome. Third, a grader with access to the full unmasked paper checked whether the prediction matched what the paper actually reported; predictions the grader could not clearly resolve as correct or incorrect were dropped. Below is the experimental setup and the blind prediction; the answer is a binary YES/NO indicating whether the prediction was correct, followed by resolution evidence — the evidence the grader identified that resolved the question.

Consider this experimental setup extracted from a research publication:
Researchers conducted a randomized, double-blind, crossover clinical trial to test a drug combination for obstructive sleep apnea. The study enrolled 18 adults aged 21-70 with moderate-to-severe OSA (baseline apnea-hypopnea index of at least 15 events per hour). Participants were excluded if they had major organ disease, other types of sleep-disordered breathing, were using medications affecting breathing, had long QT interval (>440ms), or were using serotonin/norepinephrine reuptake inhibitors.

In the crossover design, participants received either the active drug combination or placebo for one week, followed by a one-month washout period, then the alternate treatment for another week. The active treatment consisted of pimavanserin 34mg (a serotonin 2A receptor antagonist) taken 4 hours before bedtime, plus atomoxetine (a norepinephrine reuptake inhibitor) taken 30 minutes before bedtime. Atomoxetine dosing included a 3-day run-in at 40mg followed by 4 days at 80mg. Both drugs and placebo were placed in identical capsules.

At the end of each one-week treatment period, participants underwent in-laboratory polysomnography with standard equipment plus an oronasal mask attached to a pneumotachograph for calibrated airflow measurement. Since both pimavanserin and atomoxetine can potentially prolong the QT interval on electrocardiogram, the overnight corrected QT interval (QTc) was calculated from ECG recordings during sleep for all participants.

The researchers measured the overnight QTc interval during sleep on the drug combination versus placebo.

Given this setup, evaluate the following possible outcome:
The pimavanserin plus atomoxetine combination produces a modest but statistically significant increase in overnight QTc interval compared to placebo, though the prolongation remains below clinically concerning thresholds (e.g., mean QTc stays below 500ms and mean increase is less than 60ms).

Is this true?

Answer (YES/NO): NO